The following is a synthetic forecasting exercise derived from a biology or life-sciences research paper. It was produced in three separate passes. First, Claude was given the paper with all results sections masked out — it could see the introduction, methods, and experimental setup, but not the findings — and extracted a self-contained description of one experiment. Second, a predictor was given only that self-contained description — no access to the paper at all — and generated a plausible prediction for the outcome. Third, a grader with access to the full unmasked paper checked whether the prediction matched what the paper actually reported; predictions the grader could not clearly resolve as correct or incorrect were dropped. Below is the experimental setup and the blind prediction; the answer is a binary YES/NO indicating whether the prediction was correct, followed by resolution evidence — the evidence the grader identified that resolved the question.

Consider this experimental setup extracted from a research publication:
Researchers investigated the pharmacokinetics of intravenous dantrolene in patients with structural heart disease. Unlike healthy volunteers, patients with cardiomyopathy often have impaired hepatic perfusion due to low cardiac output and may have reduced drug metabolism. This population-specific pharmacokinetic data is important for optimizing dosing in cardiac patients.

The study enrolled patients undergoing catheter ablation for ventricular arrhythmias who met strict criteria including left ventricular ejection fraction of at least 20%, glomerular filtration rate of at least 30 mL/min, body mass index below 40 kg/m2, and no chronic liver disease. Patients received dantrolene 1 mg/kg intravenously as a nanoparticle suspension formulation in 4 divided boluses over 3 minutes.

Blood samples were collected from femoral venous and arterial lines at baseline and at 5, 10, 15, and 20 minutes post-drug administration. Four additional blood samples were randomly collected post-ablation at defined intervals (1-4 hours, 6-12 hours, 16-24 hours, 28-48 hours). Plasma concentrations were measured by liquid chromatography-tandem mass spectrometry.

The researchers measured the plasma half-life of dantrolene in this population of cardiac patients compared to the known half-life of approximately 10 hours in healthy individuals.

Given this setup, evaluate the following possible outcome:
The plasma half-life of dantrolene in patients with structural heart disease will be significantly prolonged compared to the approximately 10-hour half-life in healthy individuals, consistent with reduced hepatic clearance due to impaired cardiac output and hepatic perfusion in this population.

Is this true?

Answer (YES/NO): YES